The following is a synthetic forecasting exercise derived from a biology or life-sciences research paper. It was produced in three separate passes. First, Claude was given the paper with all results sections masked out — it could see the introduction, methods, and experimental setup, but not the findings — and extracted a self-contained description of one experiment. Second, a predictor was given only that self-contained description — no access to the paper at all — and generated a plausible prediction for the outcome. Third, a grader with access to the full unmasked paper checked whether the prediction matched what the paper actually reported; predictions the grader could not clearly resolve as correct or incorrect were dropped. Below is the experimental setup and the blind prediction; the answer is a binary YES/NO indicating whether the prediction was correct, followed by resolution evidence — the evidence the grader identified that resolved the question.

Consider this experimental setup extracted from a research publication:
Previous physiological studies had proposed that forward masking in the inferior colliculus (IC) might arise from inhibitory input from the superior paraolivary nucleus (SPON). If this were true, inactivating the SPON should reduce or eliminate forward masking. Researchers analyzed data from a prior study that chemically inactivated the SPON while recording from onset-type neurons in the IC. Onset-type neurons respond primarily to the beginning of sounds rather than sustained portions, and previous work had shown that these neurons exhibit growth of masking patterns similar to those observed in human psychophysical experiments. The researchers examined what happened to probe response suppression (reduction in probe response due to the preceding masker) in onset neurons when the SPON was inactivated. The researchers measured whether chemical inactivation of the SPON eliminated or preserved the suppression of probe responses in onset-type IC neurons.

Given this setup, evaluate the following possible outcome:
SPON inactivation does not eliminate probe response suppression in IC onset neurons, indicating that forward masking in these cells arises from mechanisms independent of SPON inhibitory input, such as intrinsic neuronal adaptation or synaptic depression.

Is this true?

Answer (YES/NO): YES